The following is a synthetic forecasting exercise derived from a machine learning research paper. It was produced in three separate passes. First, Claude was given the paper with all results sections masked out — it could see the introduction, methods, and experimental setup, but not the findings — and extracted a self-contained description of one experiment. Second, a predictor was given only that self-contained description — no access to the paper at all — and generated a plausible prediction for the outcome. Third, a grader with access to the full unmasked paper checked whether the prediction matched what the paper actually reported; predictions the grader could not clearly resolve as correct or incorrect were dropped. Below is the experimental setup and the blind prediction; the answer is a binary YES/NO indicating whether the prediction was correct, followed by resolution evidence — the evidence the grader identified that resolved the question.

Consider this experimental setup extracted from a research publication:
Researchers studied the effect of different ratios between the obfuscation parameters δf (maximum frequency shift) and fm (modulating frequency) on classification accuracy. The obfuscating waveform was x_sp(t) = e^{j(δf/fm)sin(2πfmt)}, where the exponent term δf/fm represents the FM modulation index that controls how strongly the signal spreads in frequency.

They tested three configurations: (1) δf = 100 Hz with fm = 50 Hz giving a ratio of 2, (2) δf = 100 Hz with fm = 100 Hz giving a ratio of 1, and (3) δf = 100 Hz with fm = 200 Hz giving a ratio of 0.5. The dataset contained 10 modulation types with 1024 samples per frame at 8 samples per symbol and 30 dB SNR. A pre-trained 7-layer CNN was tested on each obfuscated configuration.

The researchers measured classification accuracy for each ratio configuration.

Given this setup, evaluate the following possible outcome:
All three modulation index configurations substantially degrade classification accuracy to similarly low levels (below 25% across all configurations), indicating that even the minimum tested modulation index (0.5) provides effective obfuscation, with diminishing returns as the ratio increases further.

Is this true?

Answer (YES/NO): NO